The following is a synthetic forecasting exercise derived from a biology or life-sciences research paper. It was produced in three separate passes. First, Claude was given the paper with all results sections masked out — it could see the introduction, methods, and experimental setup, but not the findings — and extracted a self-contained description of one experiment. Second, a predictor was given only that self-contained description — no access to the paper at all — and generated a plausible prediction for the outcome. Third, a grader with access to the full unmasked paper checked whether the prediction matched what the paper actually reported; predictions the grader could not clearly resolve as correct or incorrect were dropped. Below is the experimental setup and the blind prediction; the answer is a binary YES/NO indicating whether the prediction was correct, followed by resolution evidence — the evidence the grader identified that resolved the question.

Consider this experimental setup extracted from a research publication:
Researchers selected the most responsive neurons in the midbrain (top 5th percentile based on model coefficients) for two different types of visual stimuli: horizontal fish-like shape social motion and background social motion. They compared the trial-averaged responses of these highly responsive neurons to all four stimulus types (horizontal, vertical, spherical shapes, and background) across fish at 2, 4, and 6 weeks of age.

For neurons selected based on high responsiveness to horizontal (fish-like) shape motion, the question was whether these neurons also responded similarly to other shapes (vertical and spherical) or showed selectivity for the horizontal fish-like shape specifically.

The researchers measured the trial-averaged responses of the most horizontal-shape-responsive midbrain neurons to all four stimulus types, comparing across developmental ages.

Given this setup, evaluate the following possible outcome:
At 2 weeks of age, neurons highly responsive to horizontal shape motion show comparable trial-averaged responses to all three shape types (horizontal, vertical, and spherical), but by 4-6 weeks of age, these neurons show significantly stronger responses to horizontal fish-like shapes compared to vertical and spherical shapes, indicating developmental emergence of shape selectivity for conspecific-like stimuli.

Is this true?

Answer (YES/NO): YES